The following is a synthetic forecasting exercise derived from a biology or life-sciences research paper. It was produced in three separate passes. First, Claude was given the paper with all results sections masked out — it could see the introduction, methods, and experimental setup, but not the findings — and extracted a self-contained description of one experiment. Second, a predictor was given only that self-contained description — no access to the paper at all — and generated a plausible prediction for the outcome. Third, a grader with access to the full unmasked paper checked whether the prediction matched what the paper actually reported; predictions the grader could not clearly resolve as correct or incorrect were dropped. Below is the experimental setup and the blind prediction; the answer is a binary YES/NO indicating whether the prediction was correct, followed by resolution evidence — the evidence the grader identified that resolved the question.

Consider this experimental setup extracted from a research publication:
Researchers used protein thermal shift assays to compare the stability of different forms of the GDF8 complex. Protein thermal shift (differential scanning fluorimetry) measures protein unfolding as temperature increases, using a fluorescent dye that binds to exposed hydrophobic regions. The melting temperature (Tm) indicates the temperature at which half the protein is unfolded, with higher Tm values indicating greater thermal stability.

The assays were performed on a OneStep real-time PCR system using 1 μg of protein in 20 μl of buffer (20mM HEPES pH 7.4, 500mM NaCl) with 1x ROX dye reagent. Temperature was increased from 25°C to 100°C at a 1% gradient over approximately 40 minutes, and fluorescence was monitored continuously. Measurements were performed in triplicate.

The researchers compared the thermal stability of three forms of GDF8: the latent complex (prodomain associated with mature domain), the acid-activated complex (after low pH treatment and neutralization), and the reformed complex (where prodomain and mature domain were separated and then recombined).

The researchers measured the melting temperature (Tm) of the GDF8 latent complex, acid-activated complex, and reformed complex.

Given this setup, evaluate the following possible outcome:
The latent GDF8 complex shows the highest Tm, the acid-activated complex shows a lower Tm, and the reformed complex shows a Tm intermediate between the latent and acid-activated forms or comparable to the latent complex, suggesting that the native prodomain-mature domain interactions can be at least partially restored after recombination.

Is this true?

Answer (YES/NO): NO